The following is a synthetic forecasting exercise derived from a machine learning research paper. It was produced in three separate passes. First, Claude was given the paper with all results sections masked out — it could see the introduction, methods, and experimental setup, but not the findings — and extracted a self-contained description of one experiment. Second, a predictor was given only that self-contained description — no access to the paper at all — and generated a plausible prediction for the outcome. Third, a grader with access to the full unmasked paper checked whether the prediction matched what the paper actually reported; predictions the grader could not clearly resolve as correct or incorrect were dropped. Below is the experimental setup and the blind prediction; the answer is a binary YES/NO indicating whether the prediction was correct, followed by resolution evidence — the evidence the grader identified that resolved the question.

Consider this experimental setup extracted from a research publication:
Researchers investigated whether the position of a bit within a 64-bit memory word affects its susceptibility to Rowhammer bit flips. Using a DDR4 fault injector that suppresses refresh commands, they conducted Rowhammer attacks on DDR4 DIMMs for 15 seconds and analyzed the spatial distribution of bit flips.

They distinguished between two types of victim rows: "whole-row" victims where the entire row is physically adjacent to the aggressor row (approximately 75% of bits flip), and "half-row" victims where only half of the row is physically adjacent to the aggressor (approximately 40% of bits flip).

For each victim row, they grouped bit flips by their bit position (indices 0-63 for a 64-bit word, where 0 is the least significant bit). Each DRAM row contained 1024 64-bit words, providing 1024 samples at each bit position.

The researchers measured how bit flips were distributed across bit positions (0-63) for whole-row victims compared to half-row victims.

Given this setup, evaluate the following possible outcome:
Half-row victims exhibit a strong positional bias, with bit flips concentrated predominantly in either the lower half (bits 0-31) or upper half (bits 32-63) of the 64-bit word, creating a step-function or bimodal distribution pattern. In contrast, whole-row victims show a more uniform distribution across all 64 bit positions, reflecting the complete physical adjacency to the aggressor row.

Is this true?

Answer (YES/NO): YES